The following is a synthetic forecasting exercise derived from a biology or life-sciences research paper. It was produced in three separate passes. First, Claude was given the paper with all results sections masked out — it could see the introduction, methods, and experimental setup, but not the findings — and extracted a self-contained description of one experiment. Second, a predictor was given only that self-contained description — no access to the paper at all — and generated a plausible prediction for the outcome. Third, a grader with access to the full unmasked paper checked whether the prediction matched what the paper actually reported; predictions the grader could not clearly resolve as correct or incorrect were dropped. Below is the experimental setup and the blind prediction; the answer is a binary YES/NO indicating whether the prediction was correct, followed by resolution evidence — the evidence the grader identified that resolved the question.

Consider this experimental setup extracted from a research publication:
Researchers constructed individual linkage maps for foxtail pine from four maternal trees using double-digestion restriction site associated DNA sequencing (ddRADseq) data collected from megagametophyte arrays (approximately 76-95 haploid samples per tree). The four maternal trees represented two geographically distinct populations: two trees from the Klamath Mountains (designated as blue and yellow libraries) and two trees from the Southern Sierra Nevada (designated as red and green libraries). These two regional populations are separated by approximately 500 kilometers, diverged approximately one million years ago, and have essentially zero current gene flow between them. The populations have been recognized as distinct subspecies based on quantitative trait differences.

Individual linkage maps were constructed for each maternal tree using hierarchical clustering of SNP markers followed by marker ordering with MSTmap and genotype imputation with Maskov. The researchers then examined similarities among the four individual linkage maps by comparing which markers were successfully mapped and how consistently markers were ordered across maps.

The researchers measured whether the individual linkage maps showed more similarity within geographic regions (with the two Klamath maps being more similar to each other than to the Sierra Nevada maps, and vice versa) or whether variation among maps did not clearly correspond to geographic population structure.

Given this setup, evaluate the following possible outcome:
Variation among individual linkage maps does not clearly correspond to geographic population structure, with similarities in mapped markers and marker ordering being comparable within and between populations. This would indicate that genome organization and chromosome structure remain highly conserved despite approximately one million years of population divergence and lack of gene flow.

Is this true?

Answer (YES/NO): NO